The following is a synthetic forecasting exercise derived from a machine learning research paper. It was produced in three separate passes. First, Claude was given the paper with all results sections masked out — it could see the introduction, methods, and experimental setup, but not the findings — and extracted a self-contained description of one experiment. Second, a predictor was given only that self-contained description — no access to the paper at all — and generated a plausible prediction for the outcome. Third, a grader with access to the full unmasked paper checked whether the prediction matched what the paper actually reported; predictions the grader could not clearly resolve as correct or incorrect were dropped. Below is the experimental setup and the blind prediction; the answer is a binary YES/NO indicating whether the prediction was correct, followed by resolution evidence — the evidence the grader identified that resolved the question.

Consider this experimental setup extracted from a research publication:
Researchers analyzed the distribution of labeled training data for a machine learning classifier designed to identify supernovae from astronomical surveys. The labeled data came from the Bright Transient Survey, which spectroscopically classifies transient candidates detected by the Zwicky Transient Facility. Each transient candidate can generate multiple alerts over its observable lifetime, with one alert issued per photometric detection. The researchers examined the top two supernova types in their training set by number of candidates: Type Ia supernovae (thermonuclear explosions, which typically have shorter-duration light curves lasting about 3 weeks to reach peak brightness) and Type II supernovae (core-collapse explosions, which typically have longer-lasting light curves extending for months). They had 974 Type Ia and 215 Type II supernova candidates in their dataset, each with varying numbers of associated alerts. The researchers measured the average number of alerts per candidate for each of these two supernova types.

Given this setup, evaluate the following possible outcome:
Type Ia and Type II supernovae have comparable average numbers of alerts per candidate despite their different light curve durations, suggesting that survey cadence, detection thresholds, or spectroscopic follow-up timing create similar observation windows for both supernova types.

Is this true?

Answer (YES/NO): NO